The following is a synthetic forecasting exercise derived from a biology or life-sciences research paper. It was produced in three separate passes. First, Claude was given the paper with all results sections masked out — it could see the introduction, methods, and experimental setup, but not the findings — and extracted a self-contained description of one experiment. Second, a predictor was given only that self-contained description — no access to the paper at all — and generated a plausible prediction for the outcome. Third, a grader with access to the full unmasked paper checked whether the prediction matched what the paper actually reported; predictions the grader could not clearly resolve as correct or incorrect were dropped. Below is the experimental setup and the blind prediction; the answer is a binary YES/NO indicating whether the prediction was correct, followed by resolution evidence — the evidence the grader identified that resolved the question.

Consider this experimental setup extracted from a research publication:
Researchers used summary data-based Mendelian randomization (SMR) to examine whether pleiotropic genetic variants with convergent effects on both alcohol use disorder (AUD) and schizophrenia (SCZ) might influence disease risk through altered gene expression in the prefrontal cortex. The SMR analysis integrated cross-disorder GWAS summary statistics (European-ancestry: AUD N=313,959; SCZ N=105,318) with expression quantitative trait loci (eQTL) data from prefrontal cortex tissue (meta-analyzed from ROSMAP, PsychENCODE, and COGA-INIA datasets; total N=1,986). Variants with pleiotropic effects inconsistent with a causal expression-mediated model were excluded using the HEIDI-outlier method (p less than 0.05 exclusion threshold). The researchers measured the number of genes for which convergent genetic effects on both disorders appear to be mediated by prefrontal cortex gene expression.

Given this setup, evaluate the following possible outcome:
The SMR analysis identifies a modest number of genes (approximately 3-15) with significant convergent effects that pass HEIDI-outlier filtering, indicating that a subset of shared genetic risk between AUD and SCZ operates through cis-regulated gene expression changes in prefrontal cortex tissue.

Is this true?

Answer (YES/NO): YES